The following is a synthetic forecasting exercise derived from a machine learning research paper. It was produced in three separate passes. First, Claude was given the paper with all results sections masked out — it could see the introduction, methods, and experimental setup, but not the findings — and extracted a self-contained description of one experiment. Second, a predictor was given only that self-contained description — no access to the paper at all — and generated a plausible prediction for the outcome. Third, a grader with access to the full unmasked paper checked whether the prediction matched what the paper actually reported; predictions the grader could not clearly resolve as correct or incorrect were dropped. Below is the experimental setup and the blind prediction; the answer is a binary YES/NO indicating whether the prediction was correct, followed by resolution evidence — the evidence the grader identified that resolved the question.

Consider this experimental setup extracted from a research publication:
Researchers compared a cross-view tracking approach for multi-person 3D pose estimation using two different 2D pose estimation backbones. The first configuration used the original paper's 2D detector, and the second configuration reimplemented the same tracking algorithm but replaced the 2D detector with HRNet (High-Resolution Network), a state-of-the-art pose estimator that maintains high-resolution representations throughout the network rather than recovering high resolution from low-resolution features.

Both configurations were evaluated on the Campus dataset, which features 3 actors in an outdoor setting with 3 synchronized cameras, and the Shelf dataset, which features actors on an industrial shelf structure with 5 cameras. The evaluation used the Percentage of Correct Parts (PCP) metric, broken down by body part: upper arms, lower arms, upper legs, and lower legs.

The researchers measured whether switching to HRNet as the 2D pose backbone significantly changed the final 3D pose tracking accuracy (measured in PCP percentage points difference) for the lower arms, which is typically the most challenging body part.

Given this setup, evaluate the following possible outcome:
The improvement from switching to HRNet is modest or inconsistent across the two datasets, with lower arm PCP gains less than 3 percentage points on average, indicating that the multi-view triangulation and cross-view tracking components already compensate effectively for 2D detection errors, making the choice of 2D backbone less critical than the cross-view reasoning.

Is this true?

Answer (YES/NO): YES